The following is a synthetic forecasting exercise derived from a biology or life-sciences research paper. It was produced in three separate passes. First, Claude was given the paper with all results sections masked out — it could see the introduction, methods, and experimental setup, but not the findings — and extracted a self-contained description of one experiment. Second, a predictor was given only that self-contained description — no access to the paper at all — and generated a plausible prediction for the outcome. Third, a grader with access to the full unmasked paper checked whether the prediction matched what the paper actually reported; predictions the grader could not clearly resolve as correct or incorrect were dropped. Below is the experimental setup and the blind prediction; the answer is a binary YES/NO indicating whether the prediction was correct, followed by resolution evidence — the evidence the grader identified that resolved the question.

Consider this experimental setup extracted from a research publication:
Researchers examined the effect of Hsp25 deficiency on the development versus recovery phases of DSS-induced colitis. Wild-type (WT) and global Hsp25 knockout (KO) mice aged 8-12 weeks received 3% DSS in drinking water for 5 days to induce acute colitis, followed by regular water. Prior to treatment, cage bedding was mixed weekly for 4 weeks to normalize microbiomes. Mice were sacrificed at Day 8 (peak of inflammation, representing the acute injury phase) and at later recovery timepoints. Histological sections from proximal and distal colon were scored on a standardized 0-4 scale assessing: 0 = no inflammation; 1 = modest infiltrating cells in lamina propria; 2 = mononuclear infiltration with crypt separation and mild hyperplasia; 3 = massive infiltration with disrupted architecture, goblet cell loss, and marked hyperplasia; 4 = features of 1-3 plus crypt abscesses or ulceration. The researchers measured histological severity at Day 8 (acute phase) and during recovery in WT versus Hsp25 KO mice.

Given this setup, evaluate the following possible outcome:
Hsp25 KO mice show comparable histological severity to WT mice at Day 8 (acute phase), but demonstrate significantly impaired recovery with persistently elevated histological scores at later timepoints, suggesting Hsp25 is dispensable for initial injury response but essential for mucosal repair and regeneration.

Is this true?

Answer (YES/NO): YES